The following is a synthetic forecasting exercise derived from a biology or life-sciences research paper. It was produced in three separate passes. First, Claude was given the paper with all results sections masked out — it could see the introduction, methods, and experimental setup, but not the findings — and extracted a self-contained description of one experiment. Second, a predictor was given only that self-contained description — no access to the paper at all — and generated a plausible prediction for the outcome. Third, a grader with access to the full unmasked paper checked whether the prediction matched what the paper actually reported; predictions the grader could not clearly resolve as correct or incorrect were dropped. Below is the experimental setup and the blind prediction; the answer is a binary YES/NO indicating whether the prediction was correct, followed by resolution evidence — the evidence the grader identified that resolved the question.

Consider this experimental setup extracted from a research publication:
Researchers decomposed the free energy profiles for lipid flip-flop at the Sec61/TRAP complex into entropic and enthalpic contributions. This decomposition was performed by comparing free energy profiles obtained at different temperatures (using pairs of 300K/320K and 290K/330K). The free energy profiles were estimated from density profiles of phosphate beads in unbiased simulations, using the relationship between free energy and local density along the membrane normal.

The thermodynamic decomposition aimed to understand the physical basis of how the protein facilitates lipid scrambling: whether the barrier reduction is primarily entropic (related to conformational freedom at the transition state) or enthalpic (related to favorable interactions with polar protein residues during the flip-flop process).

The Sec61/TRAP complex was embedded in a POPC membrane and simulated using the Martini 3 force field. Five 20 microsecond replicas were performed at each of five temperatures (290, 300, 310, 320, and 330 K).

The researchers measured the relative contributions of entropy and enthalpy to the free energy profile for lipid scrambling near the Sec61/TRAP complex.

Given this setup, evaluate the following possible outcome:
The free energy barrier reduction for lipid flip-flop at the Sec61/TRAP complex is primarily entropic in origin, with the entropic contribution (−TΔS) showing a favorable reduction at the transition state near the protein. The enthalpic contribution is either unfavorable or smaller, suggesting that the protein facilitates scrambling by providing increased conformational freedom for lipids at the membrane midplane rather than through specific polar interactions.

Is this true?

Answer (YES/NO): NO